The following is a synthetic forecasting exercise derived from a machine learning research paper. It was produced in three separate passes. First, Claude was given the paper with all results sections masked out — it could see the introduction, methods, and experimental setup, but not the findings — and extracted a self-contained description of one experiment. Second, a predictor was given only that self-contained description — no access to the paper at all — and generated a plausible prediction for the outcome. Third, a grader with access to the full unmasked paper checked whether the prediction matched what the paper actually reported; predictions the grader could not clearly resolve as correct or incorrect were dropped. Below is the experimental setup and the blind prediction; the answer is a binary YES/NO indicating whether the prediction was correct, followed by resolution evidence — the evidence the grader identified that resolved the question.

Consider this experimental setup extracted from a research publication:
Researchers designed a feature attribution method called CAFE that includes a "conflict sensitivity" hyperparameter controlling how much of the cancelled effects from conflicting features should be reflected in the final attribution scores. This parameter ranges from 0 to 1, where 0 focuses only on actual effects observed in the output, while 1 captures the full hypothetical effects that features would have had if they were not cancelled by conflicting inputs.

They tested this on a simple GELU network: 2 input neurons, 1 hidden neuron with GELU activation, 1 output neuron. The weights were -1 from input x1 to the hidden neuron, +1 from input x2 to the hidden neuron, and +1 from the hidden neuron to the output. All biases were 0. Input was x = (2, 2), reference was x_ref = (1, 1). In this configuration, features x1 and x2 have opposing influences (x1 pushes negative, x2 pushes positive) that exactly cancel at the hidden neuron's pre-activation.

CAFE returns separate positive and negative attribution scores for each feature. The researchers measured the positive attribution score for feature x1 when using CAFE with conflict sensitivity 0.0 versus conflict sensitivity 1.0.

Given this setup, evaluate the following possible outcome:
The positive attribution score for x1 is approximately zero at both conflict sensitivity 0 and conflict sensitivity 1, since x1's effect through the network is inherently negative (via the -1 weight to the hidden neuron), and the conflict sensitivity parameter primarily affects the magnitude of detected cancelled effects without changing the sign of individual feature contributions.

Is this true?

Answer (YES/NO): NO